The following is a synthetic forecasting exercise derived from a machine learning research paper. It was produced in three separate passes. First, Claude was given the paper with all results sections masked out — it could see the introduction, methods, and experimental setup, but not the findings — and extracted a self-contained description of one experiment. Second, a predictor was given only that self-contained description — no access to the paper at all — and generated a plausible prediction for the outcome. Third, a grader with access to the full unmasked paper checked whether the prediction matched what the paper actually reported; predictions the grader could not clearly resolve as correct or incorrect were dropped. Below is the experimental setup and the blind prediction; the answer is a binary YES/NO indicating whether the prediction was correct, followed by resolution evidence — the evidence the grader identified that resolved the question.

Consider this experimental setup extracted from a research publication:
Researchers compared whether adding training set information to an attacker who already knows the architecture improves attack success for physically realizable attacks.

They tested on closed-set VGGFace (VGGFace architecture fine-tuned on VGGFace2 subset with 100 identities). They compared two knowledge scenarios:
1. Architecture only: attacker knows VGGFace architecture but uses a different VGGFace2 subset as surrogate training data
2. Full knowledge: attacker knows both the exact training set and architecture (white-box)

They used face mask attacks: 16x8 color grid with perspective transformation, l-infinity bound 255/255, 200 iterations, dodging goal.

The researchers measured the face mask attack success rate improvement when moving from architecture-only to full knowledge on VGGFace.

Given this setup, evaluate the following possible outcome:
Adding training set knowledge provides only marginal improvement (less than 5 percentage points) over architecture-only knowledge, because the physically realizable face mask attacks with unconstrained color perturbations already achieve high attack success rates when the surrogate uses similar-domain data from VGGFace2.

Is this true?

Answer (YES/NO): NO